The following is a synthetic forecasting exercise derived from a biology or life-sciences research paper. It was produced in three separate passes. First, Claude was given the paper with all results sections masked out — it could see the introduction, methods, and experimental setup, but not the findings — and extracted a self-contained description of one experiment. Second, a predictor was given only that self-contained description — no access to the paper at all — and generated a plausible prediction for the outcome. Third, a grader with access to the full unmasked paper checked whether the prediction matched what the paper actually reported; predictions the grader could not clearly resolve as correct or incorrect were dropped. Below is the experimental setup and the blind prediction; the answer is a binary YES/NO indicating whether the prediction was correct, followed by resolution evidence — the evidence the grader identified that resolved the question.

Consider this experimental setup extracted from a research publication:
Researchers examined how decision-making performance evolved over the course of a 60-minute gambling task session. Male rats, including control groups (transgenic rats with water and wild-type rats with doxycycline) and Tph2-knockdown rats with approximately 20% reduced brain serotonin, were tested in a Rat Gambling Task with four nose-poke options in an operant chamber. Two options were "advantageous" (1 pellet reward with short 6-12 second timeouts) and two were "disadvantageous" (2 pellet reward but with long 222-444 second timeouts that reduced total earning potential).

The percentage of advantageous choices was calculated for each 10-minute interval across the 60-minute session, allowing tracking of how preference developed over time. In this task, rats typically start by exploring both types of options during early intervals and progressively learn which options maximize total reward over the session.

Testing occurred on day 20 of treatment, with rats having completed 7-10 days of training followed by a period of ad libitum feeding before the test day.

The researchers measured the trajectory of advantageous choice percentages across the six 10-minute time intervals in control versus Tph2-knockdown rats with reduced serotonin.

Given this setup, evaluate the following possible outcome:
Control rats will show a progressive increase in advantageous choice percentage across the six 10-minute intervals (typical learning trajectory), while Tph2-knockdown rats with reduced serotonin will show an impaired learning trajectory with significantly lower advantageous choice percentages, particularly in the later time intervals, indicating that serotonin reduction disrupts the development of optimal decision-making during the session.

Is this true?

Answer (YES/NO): NO